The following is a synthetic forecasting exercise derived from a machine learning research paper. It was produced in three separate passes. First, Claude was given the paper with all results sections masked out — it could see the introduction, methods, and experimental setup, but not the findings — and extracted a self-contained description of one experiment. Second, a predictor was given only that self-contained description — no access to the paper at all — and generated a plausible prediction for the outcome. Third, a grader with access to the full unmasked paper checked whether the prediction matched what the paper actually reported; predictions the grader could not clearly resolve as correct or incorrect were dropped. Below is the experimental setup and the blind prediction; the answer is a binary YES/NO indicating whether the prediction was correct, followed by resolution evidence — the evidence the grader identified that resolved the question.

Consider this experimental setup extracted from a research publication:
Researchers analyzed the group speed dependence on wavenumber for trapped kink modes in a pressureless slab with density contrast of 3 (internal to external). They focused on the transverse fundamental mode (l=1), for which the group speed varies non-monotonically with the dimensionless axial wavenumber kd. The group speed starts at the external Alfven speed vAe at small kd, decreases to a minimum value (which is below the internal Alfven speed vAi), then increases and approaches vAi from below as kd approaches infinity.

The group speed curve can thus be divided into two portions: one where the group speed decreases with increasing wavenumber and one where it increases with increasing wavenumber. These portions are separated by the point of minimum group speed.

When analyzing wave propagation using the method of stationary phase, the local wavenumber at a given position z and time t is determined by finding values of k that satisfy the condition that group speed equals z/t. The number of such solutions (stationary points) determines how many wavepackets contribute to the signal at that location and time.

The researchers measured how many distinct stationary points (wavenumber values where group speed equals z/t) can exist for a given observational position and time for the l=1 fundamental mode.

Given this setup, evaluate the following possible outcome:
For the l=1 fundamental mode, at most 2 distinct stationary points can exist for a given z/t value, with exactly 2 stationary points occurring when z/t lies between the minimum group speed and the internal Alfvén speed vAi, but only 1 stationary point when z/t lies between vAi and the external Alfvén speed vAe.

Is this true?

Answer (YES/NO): YES